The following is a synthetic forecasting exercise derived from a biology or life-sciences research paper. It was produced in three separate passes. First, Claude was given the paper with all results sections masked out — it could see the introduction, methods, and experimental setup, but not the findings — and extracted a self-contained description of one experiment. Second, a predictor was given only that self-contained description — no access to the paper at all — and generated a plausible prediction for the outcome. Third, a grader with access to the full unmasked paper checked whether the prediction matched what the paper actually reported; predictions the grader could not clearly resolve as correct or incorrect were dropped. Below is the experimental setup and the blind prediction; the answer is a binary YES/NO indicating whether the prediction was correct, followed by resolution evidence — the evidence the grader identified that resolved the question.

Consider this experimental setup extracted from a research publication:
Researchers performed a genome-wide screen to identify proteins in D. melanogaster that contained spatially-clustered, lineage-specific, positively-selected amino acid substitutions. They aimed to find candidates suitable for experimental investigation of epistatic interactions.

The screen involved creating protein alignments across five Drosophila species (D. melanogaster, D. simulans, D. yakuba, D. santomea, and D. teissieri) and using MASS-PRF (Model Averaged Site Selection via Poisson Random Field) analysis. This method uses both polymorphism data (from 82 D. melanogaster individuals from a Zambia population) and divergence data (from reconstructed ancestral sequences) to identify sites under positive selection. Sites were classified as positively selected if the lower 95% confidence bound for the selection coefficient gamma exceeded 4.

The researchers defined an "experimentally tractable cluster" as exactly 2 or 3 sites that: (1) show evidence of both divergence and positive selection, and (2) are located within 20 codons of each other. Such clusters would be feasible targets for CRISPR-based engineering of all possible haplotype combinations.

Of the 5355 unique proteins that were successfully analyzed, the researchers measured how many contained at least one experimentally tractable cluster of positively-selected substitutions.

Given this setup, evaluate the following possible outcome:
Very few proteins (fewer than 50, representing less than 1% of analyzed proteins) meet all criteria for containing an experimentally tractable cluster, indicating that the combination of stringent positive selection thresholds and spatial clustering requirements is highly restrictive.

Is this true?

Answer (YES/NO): NO